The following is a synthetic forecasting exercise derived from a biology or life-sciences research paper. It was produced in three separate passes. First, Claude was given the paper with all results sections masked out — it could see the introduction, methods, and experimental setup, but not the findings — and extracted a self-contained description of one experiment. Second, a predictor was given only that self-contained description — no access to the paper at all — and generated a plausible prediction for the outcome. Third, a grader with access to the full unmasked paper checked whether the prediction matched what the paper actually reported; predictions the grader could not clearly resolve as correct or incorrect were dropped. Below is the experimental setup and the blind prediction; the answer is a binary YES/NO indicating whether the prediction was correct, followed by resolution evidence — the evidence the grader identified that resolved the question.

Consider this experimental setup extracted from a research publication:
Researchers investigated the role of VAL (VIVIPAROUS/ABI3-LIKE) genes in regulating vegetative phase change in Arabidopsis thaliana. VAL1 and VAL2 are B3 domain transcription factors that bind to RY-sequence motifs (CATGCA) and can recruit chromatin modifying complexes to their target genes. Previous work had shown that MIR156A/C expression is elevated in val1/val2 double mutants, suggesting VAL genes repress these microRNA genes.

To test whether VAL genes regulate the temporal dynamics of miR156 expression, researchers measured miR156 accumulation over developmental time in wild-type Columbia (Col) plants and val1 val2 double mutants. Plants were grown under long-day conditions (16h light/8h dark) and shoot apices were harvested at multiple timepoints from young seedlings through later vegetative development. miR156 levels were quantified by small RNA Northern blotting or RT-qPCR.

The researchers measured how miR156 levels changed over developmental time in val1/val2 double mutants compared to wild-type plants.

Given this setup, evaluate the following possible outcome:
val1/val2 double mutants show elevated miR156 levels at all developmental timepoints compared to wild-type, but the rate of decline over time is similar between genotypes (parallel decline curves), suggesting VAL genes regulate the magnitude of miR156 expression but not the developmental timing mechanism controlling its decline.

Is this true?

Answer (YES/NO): YES